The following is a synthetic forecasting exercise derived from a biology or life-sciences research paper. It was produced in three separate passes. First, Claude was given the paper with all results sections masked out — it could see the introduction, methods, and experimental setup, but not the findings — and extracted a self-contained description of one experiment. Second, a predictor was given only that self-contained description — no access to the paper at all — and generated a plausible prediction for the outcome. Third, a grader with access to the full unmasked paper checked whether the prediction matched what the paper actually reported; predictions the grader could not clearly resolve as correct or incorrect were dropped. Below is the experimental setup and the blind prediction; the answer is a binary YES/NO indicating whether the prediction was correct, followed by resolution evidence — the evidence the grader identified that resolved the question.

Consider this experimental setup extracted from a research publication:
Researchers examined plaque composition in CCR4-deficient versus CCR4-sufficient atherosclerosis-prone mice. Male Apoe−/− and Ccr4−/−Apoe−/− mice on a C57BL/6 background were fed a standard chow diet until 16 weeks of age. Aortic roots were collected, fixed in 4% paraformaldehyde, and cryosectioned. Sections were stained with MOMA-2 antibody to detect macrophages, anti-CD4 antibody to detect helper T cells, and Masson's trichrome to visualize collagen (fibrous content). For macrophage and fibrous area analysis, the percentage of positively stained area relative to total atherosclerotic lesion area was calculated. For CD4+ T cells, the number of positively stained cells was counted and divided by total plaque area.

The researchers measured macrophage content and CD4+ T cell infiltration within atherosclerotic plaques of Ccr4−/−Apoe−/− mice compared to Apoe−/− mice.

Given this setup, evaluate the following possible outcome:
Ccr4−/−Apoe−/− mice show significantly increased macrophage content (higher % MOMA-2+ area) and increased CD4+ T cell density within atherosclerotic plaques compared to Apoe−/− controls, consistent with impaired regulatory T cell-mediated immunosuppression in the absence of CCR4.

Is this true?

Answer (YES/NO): YES